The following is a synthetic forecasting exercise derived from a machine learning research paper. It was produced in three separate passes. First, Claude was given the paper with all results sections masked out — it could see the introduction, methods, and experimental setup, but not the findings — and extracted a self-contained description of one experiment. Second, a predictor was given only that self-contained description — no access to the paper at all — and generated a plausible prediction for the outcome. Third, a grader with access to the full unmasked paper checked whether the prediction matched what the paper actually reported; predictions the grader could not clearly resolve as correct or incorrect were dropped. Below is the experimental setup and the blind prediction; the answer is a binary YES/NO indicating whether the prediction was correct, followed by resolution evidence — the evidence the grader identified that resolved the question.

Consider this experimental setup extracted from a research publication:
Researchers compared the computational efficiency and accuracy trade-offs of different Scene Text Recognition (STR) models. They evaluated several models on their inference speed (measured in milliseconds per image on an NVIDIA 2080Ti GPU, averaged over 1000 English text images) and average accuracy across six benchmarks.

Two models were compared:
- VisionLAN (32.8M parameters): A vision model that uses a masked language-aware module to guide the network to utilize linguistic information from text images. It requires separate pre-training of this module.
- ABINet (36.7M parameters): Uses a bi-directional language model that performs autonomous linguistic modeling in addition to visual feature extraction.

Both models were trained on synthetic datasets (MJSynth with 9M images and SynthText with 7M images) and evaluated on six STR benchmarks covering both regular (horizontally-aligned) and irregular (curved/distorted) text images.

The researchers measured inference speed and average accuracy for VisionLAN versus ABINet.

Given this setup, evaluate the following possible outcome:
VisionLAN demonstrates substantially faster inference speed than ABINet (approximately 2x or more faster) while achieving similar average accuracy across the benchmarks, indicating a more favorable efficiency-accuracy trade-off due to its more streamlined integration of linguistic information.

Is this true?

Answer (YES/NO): NO